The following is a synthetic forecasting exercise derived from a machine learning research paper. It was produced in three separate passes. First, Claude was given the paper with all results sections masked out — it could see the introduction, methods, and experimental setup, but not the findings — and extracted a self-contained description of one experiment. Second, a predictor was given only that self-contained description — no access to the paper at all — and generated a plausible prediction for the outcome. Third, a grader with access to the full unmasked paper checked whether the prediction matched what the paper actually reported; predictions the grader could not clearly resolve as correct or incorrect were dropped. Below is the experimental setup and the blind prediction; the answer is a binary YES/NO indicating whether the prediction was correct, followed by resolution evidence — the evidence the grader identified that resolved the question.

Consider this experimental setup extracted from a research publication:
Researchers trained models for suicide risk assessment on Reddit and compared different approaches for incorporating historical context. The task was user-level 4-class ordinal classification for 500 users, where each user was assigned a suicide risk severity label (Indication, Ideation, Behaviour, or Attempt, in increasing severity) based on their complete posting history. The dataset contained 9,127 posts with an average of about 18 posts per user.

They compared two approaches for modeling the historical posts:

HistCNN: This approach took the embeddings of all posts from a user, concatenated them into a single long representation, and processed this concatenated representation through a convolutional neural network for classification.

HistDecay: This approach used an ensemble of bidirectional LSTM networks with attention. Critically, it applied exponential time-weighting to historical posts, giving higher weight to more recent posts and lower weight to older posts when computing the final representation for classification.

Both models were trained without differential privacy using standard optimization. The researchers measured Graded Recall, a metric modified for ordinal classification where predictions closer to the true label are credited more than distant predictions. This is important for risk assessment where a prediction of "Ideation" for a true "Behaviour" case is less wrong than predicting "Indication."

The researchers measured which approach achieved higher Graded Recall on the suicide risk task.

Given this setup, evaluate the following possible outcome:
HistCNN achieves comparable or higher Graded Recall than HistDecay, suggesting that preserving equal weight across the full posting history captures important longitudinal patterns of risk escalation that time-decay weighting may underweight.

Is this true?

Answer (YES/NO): NO